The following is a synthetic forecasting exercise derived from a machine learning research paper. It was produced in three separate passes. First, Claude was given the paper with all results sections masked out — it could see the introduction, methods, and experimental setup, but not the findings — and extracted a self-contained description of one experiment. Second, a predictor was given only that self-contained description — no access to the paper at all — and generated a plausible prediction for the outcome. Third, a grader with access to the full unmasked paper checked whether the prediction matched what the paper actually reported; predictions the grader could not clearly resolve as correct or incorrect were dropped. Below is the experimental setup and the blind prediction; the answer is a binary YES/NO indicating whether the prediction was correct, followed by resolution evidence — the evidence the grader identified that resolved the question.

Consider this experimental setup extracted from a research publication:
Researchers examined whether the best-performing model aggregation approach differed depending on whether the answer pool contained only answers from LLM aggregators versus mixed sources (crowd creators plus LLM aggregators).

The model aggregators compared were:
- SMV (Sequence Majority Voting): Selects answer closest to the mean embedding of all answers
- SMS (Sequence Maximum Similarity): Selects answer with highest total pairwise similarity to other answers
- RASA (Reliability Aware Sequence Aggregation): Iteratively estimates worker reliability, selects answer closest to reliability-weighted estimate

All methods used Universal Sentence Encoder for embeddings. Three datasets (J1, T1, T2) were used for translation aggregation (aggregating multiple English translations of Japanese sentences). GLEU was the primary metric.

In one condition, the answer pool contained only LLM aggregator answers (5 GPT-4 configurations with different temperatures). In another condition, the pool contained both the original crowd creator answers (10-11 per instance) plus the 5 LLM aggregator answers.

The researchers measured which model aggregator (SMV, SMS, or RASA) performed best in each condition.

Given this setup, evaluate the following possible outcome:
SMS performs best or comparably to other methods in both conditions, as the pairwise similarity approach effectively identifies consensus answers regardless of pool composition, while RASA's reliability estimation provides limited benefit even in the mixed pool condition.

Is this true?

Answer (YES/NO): YES